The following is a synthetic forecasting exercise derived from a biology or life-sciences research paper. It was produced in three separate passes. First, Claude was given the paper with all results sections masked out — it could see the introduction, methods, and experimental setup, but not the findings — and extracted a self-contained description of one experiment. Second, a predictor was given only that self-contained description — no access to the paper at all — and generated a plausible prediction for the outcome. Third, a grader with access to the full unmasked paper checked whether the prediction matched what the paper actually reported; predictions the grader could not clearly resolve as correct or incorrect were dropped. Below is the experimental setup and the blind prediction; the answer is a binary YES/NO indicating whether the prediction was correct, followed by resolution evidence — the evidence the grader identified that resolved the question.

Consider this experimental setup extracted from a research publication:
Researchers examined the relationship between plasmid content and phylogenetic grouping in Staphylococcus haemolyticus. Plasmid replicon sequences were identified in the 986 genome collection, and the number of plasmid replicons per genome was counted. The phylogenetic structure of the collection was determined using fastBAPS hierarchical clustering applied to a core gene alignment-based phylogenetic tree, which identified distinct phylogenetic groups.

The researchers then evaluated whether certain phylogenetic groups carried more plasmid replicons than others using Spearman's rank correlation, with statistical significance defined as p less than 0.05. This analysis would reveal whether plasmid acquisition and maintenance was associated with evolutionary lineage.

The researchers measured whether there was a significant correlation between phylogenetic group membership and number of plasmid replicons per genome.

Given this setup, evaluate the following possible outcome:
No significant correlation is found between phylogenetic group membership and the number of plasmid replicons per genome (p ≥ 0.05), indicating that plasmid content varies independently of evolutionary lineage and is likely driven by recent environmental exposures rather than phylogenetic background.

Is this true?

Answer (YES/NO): YES